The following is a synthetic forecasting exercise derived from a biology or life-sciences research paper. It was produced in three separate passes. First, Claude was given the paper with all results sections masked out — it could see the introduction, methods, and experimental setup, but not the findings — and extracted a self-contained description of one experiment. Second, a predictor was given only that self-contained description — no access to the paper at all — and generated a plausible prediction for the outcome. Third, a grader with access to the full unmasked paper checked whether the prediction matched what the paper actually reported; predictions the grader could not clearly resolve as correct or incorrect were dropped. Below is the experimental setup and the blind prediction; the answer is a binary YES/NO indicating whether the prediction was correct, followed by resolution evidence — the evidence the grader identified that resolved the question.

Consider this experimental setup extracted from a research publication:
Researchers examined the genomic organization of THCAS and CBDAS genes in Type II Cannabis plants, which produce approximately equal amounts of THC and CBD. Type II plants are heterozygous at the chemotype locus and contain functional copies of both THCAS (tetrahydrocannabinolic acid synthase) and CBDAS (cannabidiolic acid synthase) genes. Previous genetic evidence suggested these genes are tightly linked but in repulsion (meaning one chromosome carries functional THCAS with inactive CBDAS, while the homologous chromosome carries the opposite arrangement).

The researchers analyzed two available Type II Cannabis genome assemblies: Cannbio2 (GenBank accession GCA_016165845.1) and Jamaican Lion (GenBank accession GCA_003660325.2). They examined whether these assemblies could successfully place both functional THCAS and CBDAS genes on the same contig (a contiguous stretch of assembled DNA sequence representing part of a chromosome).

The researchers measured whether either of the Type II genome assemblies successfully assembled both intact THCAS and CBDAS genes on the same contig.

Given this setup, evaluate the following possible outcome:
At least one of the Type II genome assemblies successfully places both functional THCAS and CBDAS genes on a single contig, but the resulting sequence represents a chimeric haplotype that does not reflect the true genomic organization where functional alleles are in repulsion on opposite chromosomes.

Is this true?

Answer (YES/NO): NO